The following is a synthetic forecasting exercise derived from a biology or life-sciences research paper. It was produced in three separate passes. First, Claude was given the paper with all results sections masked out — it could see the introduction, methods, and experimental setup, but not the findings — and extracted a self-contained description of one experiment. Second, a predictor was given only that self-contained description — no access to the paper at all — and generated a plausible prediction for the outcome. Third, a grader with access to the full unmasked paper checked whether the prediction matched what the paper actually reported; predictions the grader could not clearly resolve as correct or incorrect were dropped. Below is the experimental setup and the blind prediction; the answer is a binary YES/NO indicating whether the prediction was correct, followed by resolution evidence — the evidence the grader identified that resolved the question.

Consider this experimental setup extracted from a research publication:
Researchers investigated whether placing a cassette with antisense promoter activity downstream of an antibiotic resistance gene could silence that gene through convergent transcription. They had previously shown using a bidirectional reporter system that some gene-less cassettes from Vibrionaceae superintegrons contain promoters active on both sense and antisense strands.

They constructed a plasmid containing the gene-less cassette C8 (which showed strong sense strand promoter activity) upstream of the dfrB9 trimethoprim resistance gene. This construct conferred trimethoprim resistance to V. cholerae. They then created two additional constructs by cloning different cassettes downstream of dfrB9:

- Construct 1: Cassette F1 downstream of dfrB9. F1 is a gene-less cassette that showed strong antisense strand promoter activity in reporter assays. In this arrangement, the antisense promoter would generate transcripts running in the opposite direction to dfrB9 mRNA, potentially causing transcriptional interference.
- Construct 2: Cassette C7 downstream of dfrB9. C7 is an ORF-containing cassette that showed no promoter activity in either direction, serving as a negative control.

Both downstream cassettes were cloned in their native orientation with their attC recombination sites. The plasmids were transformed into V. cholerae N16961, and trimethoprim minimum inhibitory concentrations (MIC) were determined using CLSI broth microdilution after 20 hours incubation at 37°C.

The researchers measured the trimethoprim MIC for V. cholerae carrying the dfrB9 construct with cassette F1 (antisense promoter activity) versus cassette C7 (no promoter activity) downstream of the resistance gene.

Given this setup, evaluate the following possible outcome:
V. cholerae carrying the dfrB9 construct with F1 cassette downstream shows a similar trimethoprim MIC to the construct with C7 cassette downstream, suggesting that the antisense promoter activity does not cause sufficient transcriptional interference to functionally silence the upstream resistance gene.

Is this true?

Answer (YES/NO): NO